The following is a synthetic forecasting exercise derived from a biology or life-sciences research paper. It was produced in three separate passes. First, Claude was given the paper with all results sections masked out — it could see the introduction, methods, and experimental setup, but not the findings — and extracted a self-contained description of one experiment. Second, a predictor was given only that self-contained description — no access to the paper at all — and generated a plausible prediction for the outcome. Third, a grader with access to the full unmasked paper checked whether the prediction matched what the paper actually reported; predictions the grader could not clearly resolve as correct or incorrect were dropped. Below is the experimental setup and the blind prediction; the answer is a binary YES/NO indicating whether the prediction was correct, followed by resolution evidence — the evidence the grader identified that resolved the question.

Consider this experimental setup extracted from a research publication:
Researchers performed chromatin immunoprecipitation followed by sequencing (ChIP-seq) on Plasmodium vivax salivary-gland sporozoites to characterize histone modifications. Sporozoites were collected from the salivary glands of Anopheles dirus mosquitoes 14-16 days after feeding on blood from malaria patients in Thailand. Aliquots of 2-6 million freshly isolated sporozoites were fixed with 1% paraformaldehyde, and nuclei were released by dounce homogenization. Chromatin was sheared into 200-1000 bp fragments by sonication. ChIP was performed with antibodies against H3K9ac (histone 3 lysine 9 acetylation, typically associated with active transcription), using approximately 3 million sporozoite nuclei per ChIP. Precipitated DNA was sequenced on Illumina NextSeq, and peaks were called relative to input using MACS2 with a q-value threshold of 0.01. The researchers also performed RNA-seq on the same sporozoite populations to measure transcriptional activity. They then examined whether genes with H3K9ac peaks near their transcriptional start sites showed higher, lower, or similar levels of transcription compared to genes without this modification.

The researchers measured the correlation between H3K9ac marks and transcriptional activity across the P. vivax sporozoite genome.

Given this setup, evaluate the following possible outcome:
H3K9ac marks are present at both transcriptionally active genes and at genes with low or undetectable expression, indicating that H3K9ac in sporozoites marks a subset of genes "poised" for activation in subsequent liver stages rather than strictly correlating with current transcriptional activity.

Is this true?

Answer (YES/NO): NO